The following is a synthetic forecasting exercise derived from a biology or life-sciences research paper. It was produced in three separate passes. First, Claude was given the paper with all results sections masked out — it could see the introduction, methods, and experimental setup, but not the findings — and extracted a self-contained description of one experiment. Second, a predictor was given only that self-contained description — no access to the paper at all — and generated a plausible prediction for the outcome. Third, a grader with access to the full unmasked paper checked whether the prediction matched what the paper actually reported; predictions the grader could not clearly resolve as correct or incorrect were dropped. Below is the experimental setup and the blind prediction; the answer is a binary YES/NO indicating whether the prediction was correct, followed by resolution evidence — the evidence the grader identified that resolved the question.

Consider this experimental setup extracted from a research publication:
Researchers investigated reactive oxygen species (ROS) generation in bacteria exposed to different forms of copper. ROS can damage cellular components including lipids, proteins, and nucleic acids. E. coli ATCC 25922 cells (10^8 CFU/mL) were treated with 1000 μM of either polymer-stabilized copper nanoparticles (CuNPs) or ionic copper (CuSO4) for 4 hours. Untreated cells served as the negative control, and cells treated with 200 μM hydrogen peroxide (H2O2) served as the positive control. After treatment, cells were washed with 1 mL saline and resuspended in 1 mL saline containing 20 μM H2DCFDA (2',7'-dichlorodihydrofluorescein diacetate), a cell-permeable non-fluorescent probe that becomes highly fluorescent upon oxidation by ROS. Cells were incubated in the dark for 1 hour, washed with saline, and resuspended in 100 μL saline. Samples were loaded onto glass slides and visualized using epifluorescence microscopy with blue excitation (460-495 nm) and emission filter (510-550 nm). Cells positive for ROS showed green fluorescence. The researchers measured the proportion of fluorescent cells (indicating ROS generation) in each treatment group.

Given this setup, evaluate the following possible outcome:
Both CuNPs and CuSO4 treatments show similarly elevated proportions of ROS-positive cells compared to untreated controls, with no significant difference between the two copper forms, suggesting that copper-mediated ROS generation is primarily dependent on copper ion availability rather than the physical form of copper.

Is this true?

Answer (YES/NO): NO